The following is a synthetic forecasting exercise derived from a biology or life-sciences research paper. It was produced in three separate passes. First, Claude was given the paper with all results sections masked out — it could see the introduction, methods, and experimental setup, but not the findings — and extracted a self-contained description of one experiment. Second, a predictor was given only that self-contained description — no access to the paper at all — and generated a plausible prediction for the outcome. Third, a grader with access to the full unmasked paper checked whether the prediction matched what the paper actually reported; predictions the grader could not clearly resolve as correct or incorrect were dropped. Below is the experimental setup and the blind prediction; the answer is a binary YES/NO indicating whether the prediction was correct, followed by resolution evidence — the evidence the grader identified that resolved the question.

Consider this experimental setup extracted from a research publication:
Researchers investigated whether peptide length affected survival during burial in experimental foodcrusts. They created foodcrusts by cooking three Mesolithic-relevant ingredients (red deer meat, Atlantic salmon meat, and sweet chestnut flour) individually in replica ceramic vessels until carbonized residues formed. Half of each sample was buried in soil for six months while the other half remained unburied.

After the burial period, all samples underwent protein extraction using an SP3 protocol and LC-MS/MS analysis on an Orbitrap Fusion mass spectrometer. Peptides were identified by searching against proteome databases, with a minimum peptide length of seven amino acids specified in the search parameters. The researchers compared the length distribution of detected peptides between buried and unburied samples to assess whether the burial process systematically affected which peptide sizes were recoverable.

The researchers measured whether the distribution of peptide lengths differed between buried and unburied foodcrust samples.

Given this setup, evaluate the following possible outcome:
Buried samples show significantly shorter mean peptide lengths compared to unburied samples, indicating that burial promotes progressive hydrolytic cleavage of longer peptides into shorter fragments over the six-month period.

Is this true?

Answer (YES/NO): YES